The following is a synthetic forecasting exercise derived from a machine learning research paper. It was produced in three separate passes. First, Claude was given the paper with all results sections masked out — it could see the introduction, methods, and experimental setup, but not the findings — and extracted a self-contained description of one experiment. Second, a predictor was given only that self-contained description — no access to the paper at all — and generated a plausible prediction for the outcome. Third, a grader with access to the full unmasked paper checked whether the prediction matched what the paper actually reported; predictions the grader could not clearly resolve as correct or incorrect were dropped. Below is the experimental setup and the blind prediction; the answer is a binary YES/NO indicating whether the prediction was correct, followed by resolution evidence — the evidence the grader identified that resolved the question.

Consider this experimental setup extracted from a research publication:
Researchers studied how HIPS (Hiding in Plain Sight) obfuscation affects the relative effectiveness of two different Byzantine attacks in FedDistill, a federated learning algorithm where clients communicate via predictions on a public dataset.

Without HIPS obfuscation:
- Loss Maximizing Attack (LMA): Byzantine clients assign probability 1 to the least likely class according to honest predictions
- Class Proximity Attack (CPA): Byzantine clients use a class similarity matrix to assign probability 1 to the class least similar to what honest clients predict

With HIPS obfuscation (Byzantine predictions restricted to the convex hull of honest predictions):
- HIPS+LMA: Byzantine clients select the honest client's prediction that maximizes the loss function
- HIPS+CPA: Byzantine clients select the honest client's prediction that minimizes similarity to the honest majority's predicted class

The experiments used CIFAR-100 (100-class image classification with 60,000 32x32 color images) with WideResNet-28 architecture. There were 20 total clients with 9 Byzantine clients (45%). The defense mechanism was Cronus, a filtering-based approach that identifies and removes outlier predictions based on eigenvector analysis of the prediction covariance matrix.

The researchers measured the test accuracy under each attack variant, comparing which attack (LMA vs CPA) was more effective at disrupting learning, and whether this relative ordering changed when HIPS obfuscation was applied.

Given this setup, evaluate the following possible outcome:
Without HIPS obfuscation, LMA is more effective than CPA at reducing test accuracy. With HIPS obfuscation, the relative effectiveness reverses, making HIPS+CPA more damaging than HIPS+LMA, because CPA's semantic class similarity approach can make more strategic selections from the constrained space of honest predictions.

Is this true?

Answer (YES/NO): YES